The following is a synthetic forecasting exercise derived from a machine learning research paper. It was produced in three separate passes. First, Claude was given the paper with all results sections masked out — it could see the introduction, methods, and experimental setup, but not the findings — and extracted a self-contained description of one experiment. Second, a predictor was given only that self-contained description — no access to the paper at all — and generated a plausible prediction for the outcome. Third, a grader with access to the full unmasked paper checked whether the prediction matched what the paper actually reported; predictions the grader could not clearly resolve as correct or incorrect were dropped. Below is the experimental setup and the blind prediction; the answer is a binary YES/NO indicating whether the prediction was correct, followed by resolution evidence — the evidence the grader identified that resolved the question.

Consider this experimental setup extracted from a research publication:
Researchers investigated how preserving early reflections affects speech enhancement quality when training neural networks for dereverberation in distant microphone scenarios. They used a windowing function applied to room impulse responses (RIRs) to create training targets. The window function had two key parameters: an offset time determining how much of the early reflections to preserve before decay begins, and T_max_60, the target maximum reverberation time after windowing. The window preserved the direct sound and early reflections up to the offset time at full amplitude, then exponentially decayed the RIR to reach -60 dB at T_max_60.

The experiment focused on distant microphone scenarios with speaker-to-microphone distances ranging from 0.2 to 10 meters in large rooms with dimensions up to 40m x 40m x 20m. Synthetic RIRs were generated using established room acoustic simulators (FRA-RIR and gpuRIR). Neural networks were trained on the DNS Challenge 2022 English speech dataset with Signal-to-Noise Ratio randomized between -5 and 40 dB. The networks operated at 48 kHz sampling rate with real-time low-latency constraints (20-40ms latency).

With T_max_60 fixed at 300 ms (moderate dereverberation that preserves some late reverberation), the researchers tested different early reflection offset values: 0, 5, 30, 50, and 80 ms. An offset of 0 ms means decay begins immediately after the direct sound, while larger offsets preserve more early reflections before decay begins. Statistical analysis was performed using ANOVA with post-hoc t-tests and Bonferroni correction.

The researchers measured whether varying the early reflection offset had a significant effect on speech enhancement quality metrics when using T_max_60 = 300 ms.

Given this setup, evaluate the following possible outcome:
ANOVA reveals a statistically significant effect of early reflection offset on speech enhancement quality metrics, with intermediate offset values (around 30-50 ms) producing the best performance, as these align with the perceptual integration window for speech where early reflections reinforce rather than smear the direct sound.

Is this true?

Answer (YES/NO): NO